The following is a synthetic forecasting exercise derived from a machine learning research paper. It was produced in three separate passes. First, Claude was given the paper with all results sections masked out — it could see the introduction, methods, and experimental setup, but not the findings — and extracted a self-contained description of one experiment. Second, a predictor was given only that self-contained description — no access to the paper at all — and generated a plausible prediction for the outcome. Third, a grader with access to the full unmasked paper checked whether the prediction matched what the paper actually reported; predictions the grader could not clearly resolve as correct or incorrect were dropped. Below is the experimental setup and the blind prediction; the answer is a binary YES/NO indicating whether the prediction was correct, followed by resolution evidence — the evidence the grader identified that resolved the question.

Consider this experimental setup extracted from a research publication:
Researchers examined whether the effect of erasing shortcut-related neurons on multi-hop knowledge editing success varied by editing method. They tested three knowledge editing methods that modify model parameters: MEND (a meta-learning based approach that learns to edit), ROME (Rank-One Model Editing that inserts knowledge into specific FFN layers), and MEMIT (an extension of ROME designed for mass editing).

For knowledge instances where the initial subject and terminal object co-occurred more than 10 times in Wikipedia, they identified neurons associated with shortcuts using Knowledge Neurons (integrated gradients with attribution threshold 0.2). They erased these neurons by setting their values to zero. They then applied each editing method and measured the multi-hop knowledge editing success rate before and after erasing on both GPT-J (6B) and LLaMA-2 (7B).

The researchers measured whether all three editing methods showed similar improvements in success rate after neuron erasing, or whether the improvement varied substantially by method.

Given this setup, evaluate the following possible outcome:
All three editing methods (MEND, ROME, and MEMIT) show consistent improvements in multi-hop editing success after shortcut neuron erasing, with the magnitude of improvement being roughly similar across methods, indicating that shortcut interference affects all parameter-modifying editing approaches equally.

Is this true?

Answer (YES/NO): NO